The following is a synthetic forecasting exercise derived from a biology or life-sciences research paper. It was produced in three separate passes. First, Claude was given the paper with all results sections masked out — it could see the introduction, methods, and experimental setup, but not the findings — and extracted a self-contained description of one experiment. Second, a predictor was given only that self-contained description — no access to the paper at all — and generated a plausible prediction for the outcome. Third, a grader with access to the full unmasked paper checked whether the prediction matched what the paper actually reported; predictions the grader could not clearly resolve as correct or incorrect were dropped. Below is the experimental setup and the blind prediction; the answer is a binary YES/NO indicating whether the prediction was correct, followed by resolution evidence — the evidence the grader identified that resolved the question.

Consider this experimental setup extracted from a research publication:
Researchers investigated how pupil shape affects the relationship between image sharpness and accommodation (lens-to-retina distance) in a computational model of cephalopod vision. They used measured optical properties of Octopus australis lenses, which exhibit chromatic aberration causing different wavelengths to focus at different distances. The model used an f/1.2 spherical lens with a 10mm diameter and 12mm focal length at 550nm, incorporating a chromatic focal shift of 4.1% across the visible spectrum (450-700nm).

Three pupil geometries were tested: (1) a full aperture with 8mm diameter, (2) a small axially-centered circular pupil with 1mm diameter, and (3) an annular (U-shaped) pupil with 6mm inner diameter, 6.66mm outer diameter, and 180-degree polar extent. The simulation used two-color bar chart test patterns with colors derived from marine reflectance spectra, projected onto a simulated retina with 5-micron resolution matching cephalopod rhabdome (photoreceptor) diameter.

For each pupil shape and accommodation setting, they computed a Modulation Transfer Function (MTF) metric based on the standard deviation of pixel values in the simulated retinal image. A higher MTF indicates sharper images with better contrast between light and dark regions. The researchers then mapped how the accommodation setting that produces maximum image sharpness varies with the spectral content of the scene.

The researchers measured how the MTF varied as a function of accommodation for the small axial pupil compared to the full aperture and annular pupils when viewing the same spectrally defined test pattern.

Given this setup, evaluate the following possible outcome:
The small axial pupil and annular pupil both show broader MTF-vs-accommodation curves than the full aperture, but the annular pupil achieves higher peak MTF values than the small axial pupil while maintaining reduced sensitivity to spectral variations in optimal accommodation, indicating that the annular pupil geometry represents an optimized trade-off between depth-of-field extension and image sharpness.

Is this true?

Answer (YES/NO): NO